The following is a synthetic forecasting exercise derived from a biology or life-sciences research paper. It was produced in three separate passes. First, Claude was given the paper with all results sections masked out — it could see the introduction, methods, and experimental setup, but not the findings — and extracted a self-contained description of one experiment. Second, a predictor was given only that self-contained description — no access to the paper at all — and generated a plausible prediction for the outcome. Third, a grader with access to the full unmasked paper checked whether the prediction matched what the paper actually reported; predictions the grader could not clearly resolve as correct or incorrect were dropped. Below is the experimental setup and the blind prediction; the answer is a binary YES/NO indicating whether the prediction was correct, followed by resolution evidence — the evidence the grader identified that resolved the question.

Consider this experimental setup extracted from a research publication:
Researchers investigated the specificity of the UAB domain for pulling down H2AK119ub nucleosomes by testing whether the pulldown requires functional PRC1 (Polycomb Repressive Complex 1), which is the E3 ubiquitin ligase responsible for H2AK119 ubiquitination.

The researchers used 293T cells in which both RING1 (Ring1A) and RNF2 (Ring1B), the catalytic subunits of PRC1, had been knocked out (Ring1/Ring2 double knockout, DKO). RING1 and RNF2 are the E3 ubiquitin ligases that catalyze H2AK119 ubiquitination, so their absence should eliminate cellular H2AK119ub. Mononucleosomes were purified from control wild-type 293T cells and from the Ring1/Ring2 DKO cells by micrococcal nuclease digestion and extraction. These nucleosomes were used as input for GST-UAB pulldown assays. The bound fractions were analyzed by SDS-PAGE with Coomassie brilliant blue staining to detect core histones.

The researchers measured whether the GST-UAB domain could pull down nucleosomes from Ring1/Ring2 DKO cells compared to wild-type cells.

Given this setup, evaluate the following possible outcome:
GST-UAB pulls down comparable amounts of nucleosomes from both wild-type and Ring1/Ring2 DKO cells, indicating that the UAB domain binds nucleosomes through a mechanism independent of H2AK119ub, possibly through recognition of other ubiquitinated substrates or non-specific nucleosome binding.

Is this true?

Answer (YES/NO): NO